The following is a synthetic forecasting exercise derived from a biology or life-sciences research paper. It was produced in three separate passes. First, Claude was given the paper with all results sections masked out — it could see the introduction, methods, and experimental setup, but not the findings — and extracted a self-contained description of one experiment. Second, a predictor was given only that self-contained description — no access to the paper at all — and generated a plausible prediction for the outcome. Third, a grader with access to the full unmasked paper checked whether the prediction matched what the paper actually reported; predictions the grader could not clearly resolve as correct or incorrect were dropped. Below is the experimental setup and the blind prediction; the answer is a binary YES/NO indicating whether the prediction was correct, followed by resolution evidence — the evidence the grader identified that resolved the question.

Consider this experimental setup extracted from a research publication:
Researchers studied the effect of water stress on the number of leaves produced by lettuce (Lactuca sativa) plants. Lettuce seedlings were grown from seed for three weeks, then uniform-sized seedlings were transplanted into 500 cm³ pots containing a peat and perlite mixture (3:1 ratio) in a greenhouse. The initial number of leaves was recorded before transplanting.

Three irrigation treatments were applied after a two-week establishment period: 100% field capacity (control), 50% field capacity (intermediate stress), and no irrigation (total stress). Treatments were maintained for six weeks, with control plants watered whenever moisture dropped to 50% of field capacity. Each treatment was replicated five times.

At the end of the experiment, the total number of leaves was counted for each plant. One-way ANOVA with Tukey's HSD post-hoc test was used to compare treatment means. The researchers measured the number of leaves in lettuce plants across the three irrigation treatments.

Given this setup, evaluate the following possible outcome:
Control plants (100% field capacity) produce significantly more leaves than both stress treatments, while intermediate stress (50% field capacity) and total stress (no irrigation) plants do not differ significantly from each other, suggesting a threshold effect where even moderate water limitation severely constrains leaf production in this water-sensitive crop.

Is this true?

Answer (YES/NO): NO